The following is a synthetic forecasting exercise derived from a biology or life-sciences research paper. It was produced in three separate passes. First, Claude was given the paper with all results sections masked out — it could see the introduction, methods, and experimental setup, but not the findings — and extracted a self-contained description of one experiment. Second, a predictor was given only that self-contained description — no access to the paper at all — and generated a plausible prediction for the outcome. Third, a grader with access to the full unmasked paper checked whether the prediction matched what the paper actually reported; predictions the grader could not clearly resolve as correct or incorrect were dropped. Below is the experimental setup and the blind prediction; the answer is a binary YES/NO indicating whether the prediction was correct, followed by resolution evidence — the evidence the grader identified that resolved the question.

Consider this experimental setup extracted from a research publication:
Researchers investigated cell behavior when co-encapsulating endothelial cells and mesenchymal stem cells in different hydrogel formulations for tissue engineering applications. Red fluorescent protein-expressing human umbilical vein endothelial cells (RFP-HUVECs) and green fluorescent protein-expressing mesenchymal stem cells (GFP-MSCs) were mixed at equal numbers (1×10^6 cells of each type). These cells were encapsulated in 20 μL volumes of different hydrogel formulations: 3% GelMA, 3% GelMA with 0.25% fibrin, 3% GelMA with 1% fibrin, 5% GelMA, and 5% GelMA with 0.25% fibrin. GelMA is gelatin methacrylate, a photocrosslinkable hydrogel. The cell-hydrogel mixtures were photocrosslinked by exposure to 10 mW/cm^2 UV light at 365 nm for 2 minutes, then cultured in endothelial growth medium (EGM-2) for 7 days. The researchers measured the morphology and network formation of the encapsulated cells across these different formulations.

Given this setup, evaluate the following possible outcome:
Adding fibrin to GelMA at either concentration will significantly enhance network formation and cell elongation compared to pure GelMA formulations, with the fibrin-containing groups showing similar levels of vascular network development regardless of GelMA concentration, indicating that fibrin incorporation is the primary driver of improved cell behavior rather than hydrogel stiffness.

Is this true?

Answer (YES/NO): NO